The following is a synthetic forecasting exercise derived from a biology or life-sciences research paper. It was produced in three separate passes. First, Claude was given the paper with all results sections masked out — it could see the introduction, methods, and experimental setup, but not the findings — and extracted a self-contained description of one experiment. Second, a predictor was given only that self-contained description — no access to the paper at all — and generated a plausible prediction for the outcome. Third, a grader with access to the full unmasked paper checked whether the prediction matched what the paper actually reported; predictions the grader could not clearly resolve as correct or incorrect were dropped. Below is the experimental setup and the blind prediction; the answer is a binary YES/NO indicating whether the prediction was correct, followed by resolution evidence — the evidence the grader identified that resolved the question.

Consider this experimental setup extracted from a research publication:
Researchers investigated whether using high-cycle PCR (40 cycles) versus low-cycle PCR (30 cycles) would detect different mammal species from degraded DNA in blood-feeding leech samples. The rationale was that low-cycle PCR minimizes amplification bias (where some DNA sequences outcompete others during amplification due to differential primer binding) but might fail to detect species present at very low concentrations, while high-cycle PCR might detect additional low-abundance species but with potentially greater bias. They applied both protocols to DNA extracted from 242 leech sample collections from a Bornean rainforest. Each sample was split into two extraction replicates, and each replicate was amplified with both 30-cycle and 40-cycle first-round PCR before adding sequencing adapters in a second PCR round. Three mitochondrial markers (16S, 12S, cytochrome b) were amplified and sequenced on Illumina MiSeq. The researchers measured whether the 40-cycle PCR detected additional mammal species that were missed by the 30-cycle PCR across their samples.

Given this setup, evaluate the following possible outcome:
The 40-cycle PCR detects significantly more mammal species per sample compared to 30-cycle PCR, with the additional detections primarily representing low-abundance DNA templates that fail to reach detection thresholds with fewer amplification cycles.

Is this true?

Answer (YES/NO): NO